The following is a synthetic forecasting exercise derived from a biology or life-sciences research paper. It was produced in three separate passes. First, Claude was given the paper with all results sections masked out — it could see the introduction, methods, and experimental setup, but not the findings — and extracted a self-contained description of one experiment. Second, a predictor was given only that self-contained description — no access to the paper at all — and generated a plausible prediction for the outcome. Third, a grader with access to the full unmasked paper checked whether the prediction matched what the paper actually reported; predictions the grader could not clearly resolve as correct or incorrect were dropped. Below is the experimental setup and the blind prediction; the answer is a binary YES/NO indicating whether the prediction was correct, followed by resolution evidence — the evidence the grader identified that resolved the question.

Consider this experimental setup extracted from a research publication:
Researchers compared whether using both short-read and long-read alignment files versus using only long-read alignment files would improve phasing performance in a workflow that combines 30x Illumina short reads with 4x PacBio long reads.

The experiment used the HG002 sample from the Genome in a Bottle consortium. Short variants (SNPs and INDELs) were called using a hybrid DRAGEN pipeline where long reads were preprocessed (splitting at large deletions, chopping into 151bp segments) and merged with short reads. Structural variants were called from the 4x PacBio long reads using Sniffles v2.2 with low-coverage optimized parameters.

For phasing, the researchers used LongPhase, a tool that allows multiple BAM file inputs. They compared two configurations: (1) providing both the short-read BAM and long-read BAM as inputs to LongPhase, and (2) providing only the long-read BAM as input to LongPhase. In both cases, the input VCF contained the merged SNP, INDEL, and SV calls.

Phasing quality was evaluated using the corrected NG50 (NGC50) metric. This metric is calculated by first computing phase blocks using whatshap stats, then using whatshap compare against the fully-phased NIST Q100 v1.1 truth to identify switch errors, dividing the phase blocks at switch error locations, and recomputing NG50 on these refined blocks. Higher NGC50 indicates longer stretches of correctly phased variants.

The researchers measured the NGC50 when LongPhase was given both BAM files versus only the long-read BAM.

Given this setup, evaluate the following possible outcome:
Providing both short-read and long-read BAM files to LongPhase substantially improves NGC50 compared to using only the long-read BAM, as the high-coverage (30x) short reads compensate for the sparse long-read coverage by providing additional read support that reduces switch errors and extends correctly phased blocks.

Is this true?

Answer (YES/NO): NO